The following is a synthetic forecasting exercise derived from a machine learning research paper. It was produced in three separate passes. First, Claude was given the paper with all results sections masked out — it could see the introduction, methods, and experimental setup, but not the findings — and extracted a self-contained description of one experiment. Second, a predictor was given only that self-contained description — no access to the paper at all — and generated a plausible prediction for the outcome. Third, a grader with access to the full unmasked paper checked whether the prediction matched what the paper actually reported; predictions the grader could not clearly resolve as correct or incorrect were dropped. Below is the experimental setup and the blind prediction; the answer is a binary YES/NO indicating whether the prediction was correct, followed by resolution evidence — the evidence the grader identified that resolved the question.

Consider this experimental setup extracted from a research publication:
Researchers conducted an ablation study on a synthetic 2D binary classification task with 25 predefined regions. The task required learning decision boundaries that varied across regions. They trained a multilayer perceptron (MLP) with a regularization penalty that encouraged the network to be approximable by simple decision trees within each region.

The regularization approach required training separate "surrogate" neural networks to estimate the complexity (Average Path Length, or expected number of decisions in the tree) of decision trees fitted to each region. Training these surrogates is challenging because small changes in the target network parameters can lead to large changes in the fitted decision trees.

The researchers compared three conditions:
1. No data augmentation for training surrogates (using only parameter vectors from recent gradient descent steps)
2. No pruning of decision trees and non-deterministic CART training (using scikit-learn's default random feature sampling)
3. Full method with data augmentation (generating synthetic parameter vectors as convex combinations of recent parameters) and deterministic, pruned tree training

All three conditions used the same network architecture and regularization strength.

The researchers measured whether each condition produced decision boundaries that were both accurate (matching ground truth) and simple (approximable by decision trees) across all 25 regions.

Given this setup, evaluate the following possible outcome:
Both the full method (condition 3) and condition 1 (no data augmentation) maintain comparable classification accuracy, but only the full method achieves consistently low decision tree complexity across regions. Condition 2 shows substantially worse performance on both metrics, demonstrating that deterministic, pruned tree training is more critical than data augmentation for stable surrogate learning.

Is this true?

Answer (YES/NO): NO